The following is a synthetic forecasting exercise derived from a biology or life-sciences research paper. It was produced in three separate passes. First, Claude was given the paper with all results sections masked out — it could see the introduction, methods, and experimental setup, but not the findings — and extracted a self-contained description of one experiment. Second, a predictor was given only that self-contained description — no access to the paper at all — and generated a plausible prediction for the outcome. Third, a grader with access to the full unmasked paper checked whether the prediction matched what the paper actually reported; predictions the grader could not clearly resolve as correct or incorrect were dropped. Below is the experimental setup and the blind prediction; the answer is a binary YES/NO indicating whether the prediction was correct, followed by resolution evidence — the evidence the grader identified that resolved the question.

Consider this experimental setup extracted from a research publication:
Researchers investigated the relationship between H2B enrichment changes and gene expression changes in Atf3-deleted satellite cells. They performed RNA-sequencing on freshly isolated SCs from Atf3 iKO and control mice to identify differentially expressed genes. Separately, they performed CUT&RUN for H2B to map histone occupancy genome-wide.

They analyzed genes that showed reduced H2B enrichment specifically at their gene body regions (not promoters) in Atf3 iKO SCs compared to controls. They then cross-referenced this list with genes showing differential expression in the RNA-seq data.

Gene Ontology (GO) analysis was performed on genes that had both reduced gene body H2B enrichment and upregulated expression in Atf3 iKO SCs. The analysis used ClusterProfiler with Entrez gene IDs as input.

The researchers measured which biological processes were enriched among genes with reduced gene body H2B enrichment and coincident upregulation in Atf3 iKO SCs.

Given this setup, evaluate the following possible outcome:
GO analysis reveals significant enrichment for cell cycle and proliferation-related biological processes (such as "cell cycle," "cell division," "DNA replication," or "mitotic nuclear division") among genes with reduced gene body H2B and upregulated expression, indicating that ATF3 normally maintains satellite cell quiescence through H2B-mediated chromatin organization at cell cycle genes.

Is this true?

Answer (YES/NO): NO